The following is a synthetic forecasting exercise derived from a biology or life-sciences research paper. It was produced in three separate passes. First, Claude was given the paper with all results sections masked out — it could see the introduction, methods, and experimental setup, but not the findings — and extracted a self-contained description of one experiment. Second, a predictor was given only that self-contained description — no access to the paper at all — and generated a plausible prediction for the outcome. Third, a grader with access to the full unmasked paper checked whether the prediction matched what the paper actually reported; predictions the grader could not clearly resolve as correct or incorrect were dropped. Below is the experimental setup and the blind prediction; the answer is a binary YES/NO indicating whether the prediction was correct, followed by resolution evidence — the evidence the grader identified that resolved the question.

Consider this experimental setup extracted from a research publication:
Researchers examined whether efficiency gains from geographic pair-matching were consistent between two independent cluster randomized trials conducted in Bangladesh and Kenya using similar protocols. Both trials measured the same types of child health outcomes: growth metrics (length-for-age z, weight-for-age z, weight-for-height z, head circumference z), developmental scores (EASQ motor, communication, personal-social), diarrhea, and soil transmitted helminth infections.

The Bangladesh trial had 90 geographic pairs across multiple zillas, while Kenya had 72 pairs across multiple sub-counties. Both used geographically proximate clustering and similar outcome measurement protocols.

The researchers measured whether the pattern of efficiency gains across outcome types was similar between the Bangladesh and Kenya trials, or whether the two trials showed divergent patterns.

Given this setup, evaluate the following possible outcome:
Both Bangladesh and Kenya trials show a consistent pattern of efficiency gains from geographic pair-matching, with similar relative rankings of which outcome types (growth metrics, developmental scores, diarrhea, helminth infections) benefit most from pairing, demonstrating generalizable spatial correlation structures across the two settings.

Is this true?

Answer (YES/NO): NO